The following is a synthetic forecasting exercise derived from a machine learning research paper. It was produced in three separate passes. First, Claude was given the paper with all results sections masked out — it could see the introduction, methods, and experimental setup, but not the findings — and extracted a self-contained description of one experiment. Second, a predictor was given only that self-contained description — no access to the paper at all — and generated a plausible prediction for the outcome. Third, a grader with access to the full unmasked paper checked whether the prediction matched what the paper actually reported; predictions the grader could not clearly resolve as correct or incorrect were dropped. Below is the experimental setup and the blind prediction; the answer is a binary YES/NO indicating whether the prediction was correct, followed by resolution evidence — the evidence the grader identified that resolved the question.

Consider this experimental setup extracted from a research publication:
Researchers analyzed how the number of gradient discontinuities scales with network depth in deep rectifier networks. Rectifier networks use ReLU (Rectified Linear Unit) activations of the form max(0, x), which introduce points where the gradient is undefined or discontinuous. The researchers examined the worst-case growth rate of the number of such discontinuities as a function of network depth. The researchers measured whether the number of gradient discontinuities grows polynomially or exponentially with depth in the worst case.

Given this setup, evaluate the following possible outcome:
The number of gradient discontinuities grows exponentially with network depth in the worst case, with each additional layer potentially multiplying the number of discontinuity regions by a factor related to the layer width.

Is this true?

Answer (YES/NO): YES